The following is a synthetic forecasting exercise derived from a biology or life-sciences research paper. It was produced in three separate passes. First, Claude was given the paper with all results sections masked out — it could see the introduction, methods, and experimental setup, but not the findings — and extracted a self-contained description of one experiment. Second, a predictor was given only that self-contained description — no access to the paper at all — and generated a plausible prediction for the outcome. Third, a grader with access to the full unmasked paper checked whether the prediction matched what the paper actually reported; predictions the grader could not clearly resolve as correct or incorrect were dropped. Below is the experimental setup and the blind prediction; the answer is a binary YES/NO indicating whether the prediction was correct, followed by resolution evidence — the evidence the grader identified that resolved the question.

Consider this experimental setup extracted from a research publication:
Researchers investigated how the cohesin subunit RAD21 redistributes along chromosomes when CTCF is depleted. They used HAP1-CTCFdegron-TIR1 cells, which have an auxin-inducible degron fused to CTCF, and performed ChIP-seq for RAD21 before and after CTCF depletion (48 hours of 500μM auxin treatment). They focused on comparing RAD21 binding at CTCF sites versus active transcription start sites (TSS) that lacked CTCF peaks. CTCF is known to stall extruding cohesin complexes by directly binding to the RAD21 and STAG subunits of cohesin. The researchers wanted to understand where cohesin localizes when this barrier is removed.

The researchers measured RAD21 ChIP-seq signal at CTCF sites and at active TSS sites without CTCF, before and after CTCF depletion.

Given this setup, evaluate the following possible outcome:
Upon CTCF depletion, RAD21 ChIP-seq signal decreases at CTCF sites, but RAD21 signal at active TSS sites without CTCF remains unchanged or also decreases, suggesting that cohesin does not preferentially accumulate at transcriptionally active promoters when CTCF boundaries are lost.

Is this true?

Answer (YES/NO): NO